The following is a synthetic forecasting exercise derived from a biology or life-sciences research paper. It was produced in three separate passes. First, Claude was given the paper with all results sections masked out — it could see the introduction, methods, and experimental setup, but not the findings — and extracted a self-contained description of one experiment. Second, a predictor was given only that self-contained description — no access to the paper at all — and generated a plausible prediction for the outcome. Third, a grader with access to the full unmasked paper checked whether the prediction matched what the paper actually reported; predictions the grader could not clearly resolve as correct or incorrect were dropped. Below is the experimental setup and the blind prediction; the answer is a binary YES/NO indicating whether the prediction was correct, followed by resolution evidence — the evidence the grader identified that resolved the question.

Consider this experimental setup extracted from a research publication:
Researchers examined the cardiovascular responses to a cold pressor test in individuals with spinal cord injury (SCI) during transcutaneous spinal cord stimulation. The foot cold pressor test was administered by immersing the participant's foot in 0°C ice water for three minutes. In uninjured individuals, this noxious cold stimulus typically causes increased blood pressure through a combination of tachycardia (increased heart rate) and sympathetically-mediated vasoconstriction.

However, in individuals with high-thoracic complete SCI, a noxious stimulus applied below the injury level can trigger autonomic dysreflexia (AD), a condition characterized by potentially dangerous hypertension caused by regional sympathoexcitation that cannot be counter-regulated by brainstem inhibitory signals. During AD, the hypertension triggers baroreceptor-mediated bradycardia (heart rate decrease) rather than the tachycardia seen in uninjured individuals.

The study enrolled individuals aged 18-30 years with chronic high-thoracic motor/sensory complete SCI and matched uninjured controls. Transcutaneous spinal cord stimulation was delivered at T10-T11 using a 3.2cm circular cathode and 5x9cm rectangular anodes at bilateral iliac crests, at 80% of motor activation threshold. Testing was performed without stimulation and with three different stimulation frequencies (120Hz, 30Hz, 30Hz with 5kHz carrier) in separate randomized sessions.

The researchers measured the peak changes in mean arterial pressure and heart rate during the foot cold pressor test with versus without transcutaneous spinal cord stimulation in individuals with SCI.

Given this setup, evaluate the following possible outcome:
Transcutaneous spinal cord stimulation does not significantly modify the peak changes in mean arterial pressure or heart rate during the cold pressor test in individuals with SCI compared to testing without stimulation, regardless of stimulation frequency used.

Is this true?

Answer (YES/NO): NO